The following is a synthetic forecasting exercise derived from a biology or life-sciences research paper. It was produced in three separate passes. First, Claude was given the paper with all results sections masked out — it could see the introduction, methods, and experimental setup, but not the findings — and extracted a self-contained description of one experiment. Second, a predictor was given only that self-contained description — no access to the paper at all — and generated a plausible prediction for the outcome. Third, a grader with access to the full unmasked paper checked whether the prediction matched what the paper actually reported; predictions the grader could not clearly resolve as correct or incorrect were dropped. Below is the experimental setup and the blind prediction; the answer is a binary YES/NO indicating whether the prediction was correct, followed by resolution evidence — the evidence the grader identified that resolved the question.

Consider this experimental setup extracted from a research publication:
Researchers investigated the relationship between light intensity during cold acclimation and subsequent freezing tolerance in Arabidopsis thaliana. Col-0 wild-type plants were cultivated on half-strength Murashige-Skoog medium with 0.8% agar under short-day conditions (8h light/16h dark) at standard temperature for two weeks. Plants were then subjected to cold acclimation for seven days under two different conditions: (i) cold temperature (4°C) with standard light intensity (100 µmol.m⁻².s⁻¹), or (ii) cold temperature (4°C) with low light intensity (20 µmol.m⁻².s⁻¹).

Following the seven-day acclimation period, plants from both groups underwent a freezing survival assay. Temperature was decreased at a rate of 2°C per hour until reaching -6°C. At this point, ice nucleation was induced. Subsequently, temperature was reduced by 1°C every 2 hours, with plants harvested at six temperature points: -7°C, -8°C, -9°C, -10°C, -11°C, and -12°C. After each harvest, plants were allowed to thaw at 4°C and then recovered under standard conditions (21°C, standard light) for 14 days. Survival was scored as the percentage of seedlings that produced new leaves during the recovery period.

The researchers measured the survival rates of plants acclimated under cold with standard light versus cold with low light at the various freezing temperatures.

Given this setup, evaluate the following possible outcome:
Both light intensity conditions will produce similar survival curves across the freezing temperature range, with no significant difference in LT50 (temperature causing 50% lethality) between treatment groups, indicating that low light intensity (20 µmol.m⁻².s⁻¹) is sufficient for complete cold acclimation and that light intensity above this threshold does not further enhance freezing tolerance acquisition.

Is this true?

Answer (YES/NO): NO